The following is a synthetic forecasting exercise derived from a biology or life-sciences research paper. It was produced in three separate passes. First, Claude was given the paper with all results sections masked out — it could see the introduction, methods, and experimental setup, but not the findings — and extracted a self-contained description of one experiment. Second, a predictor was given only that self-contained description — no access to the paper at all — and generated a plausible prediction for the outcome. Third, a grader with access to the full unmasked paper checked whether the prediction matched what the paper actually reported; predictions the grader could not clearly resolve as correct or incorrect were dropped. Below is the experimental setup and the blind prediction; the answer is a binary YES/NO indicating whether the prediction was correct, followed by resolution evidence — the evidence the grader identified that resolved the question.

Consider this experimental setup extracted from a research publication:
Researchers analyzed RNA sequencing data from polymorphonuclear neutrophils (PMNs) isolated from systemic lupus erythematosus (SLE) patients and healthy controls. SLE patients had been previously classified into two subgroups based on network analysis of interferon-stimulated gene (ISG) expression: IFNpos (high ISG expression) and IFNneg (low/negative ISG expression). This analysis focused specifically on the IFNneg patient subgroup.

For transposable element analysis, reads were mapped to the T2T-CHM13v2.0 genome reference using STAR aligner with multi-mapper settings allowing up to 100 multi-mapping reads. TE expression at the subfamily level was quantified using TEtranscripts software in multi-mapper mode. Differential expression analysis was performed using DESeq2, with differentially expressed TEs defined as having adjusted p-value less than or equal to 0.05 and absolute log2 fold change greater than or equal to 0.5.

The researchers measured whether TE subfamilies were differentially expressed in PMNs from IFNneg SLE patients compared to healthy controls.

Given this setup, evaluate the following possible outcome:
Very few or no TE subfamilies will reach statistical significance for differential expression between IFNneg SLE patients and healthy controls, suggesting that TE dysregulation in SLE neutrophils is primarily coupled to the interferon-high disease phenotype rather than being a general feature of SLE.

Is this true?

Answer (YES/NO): YES